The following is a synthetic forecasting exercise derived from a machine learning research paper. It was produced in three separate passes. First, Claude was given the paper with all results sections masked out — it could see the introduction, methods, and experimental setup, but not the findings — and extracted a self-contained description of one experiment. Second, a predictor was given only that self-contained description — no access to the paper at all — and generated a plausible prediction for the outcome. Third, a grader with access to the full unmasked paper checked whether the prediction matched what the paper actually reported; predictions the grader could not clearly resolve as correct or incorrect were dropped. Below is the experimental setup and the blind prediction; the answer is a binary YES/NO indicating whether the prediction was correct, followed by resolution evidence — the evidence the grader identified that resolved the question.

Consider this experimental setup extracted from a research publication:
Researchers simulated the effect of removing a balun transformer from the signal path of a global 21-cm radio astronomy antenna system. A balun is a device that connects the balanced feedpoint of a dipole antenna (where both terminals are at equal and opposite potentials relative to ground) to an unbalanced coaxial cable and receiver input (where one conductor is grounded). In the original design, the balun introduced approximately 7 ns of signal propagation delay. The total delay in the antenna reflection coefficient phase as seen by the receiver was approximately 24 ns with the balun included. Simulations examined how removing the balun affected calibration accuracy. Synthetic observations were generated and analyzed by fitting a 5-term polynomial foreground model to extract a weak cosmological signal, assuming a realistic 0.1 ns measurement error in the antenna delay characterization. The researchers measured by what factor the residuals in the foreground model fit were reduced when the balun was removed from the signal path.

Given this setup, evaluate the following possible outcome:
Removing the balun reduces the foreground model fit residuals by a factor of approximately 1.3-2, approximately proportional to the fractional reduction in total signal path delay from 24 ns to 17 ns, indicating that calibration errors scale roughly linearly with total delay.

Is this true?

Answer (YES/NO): YES